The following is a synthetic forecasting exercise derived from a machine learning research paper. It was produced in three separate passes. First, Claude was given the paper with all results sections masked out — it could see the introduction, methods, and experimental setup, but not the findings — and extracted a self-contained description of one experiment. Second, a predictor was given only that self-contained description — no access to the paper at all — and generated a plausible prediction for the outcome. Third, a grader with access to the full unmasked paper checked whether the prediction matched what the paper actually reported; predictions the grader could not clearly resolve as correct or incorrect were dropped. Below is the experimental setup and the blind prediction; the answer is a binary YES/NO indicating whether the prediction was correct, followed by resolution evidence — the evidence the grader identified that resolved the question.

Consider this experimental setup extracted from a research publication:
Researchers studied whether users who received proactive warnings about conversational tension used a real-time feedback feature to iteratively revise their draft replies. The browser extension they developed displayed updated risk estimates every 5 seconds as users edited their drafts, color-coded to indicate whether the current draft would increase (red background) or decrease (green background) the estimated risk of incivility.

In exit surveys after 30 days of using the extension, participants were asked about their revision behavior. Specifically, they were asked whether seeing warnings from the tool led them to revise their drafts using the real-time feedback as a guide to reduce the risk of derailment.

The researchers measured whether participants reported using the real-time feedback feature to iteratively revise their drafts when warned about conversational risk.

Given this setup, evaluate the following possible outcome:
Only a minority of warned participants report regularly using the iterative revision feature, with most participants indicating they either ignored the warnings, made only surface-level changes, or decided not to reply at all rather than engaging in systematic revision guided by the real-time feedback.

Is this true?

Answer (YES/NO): NO